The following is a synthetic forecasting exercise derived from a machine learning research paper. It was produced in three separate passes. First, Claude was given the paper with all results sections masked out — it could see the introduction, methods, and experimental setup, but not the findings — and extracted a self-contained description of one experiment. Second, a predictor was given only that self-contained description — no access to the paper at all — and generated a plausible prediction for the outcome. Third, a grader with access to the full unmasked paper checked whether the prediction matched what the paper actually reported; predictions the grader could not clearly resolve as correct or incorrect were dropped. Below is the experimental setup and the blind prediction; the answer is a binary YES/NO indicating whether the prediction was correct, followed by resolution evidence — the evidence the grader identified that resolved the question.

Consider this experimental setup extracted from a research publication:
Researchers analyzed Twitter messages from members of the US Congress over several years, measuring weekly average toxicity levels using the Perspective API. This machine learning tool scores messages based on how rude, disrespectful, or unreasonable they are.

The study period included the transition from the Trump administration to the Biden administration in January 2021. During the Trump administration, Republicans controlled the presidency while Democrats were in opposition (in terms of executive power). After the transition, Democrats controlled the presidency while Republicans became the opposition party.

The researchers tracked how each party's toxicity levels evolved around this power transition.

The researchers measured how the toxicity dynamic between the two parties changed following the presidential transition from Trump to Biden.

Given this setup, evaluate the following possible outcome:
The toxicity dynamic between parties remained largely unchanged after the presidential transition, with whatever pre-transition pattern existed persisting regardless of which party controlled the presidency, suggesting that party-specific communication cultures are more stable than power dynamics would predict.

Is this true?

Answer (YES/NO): NO